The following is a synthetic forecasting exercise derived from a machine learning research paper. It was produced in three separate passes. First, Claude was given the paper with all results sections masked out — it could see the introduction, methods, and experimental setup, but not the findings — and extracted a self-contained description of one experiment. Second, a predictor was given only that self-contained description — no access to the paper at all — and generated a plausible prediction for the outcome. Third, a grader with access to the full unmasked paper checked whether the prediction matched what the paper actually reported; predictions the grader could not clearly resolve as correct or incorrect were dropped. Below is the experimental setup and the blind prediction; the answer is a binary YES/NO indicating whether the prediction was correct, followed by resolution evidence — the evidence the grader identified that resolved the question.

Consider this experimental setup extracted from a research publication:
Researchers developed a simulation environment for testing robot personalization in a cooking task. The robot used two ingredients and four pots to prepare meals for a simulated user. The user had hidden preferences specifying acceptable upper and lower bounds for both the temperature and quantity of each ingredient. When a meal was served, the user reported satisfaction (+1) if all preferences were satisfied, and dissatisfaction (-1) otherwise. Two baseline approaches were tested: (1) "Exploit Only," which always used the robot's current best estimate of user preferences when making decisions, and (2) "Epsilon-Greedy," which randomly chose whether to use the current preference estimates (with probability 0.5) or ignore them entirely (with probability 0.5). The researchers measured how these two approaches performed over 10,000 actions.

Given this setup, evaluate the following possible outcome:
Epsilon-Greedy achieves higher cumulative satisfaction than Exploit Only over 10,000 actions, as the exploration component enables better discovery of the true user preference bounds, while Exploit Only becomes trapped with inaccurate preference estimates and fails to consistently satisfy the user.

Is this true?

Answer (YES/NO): NO